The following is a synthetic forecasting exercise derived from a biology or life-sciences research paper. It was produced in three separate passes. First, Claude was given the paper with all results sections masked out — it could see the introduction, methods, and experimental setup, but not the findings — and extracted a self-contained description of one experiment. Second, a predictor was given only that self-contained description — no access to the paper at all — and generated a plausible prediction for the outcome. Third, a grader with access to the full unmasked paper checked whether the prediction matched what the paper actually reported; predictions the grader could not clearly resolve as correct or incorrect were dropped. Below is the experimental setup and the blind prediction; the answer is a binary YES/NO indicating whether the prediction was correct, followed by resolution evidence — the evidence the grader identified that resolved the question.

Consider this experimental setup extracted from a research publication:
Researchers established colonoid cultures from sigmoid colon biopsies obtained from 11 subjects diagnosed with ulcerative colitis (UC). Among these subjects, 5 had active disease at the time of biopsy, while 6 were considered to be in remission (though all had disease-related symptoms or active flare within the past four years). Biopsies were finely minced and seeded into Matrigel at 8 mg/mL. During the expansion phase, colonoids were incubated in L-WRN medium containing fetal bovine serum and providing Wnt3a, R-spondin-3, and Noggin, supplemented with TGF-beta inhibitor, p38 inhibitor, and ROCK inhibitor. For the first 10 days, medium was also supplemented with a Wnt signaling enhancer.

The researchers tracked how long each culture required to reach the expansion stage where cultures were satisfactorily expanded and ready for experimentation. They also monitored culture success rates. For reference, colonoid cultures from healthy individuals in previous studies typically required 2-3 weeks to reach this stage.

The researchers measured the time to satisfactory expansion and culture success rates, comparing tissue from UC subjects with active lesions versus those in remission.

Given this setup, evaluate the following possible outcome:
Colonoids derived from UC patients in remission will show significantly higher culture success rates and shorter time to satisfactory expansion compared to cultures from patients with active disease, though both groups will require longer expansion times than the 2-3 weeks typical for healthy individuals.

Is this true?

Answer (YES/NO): NO